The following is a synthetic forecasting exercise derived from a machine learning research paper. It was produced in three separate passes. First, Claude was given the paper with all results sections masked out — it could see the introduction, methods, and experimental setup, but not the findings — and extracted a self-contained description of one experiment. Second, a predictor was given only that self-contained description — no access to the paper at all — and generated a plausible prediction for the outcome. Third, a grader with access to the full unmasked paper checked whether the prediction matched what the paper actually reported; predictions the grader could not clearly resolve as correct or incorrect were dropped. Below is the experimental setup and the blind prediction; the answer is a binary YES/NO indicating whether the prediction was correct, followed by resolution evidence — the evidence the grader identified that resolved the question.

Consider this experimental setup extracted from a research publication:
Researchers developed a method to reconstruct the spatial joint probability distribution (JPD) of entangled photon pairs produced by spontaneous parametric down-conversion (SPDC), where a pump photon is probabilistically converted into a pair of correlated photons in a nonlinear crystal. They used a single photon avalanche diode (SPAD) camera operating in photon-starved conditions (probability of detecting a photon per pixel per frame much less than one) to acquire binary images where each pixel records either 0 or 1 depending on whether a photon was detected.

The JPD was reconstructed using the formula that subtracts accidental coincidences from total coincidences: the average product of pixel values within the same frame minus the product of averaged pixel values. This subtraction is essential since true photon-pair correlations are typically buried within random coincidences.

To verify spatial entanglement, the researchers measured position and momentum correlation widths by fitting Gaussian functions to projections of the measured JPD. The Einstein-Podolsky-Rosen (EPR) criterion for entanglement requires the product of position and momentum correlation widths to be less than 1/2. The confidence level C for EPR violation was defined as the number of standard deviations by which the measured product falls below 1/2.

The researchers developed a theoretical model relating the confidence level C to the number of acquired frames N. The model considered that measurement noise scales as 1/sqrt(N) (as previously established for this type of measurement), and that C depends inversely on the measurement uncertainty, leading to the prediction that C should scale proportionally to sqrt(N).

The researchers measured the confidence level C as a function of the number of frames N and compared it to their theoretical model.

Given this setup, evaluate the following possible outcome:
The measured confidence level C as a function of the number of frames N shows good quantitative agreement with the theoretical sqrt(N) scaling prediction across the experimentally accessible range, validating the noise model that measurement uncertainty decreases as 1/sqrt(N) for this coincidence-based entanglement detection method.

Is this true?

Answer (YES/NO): YES